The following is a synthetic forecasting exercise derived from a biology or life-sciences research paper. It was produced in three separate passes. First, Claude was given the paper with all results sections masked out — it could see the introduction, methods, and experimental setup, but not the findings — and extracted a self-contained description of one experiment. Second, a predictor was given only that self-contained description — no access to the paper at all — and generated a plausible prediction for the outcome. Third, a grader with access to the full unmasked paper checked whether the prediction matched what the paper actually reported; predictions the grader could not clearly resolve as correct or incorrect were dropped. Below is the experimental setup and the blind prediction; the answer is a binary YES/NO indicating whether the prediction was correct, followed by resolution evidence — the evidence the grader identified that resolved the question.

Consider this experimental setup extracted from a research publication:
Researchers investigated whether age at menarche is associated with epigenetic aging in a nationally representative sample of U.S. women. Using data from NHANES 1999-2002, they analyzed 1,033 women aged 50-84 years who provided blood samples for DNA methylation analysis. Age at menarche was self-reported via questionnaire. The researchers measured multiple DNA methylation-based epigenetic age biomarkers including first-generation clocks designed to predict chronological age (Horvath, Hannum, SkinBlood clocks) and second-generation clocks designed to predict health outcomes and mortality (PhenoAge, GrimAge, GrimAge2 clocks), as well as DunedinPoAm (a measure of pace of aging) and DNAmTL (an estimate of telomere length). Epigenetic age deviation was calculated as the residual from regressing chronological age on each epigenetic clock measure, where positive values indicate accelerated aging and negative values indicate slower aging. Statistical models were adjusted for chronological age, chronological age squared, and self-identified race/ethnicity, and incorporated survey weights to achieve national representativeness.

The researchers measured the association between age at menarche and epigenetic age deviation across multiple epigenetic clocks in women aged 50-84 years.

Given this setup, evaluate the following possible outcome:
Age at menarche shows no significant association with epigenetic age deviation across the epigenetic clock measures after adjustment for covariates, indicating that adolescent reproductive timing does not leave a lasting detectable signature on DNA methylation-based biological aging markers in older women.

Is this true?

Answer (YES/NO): YES